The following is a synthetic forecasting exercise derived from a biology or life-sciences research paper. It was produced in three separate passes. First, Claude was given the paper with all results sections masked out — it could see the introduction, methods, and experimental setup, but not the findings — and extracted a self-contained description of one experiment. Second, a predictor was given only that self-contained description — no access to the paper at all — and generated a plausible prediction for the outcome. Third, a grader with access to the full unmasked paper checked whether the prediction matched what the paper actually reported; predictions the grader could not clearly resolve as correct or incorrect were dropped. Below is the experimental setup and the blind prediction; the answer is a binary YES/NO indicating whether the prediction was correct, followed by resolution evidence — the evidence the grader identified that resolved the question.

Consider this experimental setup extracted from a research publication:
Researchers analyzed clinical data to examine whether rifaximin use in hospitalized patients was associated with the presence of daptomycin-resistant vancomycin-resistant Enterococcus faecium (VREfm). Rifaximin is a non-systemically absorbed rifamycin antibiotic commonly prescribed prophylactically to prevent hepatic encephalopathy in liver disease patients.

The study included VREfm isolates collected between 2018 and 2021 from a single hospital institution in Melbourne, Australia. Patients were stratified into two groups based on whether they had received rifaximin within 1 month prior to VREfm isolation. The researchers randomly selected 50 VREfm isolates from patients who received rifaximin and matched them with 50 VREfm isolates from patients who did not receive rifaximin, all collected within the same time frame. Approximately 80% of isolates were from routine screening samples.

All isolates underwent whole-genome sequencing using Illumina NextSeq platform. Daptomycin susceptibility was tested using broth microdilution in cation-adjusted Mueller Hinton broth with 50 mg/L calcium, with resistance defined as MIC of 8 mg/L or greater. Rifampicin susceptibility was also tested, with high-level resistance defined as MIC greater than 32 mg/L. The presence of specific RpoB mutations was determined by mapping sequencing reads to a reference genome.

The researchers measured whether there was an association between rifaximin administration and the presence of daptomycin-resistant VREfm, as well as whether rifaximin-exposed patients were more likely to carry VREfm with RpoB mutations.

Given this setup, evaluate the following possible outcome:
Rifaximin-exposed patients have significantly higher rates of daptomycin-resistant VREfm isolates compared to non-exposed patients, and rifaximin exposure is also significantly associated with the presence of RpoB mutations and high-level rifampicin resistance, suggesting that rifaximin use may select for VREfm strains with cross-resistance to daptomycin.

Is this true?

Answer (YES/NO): YES